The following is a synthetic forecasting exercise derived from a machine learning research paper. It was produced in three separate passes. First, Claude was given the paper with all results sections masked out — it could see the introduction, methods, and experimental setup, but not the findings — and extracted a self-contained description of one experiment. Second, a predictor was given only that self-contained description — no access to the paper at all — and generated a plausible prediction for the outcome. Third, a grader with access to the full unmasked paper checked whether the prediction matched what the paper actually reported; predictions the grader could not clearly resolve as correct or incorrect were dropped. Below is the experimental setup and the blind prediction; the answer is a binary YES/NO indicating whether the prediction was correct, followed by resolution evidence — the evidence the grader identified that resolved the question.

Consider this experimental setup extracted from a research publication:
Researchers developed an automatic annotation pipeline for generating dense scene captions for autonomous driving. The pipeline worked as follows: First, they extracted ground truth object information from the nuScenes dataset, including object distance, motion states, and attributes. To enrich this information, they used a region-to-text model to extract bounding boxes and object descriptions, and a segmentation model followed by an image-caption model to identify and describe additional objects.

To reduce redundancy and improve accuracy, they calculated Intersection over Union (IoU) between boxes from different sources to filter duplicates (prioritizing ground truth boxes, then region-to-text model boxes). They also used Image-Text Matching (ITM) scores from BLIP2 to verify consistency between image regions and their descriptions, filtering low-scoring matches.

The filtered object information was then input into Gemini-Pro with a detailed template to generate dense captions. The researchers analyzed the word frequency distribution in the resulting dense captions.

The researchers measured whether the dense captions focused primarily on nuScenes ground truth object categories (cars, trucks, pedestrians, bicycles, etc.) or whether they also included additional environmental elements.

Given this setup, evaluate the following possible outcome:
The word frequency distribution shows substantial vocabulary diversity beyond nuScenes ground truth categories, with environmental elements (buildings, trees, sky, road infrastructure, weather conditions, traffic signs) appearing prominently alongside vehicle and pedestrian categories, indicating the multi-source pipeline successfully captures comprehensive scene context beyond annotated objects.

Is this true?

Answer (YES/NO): YES